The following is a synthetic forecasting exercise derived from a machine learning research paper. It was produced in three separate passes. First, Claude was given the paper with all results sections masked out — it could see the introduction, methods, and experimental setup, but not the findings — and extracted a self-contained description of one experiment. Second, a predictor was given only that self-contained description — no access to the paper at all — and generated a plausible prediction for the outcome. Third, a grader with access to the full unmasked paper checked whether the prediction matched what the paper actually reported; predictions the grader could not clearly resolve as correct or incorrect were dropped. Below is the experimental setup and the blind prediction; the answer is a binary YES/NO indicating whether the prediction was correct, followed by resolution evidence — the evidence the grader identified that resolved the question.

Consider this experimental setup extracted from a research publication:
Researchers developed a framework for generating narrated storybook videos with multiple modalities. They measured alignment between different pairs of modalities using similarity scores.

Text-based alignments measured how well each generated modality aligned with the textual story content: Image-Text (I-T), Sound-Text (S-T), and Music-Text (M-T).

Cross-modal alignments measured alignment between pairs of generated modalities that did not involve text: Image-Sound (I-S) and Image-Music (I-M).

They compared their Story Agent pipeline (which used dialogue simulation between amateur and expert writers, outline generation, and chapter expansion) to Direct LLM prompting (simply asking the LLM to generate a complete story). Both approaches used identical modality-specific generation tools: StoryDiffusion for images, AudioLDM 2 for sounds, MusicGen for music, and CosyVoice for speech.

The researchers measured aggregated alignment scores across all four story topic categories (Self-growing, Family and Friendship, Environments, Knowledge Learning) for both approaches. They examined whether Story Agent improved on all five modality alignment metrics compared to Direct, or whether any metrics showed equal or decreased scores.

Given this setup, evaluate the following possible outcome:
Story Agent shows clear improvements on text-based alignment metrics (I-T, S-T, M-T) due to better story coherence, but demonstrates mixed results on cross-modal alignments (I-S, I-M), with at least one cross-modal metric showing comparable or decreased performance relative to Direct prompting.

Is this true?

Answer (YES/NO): YES